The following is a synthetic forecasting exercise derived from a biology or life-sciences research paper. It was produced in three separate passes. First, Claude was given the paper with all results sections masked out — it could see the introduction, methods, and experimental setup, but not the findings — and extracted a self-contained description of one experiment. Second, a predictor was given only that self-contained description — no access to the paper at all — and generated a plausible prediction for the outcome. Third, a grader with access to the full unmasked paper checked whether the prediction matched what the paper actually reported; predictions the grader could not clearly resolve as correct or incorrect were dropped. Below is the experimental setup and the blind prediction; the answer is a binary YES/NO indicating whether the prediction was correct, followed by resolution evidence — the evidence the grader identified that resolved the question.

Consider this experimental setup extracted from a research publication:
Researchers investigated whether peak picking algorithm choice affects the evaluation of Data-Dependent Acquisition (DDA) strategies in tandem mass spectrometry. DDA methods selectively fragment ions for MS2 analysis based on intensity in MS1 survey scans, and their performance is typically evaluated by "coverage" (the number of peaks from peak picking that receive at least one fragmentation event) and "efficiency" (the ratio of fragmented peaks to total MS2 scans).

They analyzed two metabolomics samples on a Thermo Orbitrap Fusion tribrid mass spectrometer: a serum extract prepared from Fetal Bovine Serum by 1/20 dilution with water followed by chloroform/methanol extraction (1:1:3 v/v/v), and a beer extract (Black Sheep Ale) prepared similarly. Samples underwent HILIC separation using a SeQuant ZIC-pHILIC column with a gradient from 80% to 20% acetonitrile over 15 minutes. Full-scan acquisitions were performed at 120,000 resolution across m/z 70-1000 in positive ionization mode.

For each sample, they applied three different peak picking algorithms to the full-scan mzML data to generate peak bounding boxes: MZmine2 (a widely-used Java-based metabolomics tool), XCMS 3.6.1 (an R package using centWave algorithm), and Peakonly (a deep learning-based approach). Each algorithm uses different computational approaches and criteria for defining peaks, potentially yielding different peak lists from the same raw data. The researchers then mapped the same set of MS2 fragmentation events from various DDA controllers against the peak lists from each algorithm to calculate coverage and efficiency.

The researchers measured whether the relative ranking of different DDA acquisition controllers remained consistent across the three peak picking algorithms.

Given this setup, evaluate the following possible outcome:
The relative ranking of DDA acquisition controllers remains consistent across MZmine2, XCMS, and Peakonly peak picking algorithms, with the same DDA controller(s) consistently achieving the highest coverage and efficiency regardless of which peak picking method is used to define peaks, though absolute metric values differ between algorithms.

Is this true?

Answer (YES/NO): YES